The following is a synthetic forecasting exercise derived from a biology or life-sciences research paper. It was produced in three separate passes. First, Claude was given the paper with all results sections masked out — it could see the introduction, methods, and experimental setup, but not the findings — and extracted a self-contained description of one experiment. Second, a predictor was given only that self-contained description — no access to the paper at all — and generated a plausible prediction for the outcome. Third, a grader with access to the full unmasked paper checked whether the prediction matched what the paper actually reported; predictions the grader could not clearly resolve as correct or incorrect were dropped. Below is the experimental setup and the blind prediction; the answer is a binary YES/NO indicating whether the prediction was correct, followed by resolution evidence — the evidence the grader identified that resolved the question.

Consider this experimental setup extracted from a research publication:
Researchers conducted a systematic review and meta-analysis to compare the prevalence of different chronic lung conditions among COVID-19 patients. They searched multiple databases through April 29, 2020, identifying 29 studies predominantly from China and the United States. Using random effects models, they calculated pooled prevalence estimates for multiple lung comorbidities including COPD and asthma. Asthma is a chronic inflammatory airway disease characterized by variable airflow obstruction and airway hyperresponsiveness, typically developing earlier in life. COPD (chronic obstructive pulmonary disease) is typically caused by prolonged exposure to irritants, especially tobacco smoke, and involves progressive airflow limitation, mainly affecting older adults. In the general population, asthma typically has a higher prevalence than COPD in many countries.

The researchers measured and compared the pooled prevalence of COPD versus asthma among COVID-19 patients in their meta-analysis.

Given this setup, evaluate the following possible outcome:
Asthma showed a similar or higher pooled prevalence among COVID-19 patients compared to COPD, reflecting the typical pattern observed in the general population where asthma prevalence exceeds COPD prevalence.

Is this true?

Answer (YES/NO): YES